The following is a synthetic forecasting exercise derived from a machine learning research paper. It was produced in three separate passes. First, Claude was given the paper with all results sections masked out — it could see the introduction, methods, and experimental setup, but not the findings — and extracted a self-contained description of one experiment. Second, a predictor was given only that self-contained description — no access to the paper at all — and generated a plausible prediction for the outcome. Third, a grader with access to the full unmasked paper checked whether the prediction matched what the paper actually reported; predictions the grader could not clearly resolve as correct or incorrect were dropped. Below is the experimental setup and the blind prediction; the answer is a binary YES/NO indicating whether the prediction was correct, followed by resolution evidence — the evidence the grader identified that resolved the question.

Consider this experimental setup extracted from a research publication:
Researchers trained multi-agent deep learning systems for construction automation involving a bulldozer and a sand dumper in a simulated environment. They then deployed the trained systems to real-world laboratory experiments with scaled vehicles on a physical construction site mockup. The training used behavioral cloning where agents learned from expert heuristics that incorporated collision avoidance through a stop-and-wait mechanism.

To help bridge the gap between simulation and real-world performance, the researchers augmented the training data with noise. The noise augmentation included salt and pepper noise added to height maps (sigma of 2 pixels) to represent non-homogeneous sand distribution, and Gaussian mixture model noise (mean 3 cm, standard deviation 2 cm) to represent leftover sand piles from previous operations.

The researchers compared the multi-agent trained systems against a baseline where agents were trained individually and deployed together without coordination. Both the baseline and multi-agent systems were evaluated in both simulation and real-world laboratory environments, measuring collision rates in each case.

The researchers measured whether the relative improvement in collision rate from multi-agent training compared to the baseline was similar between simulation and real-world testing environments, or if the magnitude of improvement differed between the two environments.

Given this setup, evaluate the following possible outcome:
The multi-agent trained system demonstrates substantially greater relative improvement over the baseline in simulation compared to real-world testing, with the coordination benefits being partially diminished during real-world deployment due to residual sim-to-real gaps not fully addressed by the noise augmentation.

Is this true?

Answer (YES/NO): YES